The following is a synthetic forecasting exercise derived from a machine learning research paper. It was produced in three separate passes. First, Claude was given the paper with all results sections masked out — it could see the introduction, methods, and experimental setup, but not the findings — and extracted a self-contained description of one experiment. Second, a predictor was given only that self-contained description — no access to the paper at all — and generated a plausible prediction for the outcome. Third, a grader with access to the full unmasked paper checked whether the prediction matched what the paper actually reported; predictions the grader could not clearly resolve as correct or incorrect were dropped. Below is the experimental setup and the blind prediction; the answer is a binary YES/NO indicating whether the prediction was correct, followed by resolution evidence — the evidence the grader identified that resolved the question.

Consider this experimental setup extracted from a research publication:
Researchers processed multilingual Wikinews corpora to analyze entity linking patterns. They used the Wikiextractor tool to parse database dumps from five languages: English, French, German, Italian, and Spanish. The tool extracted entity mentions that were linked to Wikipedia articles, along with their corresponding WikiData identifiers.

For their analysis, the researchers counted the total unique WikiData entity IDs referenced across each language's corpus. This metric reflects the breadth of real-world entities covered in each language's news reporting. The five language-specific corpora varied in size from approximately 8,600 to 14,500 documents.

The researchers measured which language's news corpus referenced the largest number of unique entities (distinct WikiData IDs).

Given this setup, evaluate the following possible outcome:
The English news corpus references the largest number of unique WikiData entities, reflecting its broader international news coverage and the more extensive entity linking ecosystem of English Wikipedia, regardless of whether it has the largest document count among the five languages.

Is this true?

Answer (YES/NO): YES